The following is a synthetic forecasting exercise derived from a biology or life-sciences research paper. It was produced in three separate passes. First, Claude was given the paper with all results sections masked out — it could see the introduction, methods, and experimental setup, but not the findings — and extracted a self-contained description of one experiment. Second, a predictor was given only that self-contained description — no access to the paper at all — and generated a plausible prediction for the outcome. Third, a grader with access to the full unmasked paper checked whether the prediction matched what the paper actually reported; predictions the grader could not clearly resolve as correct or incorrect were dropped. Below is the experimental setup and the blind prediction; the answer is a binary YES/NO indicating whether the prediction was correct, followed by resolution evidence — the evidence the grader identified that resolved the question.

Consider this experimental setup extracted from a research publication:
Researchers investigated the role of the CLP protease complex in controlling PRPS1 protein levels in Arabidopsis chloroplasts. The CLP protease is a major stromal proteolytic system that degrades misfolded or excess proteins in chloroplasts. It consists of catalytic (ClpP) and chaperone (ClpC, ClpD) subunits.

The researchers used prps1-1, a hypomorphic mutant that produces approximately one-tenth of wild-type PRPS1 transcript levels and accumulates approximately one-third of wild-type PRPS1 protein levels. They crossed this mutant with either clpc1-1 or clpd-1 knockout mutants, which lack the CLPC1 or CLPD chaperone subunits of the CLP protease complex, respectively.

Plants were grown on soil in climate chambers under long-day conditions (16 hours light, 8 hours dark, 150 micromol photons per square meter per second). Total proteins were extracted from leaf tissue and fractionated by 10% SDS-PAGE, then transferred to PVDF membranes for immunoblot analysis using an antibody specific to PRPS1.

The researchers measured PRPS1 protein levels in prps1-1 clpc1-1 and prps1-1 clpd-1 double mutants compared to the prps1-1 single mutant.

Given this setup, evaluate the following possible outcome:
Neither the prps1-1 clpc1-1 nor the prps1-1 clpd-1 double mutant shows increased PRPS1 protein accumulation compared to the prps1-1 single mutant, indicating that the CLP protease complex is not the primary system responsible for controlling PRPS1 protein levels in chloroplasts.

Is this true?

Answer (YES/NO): NO